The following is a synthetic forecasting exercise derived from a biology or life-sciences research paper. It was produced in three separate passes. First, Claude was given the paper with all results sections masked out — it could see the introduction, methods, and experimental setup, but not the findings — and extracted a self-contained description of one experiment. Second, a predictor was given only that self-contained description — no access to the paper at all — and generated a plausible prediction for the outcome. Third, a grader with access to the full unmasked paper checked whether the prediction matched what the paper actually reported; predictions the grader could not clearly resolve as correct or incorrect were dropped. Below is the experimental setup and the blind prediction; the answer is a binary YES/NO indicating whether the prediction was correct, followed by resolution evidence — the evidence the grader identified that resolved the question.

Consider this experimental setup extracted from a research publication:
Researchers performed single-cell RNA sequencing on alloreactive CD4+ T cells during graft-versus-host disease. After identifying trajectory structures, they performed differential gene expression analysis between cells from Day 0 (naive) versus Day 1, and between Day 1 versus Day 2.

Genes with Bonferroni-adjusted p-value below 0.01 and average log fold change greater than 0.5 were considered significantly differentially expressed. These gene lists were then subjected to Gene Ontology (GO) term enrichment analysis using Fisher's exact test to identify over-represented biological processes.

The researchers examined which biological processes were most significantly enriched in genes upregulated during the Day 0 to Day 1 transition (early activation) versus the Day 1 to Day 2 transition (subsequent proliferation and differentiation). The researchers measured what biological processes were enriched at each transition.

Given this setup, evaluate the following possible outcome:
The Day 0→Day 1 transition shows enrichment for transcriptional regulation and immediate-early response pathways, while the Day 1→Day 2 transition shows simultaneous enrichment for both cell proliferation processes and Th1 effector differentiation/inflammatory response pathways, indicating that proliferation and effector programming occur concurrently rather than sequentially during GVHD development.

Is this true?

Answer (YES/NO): NO